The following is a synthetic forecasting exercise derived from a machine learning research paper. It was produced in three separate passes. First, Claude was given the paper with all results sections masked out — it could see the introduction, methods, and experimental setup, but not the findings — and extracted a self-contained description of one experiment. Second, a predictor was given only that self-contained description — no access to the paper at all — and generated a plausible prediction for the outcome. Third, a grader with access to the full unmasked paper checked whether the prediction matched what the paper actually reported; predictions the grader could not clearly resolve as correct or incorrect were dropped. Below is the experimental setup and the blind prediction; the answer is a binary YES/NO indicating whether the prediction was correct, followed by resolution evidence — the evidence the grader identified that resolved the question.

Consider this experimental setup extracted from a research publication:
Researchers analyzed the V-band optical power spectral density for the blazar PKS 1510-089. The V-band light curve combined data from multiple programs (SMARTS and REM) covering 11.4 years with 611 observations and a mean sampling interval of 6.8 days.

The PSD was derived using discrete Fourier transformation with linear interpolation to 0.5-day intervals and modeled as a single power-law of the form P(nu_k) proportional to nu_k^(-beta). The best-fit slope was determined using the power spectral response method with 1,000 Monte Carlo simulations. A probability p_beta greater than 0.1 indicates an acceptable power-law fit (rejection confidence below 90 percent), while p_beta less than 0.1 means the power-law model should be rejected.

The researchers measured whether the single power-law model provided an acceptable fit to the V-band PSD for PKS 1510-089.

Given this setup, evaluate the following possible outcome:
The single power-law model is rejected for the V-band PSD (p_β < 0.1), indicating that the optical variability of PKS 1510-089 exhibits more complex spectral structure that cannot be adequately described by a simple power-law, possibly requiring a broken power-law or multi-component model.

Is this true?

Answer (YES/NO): YES